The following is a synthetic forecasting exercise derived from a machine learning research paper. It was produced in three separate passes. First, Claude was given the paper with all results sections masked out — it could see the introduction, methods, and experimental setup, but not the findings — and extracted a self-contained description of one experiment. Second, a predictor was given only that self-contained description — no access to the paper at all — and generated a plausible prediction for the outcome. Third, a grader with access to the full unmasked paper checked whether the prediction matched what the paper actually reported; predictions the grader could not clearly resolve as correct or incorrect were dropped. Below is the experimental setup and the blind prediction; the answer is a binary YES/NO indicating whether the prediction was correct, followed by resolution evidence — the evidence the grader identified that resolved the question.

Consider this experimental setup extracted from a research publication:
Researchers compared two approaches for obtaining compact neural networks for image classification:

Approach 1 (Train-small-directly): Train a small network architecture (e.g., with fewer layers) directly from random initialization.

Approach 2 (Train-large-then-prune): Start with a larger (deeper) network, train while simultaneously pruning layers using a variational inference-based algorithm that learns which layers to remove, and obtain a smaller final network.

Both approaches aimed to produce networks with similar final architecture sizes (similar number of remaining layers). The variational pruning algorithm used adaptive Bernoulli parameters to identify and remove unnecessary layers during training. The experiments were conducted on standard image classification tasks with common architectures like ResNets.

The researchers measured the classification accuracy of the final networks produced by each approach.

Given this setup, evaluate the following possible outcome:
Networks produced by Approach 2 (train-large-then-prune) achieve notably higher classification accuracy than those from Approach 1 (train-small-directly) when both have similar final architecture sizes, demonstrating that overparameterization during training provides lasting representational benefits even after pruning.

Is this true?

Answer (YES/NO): NO